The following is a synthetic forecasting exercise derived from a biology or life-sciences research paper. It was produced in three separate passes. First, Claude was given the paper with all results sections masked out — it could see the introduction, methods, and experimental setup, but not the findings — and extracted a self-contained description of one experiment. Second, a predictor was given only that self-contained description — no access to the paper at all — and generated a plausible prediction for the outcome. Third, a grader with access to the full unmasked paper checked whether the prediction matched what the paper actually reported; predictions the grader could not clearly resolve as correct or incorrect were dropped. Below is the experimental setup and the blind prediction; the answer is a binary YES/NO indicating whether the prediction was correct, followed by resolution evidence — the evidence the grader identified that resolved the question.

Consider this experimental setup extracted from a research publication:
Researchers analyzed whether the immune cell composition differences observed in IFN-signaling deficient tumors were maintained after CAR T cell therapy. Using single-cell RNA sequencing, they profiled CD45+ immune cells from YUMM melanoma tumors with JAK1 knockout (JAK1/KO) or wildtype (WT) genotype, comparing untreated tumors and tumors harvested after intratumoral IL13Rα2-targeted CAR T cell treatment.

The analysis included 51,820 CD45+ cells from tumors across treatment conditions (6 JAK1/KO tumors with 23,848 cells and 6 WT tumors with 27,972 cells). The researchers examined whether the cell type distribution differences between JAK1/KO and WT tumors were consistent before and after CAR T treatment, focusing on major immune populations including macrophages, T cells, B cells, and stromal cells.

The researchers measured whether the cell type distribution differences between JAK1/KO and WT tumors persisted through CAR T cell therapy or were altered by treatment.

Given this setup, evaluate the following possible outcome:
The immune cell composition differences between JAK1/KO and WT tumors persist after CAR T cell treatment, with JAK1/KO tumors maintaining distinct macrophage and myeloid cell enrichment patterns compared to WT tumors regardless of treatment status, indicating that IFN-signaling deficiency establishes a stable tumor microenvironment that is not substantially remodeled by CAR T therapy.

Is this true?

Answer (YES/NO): YES